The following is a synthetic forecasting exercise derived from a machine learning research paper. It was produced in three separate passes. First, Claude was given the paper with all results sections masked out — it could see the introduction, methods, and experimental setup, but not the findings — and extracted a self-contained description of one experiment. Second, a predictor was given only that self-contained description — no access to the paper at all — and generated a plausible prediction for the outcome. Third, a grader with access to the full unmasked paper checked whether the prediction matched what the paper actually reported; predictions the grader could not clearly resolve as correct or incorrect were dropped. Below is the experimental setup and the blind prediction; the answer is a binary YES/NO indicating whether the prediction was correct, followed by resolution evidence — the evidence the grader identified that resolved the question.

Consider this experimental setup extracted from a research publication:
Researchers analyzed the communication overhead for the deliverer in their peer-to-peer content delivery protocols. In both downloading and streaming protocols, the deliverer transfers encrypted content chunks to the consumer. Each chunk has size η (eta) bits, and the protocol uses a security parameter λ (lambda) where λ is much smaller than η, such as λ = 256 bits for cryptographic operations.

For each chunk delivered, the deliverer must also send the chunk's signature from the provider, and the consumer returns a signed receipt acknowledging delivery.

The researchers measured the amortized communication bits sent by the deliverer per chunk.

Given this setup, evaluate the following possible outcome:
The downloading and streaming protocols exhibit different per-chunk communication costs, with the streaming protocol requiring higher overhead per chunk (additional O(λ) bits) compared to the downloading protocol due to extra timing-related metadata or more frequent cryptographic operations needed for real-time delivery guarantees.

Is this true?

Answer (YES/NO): NO